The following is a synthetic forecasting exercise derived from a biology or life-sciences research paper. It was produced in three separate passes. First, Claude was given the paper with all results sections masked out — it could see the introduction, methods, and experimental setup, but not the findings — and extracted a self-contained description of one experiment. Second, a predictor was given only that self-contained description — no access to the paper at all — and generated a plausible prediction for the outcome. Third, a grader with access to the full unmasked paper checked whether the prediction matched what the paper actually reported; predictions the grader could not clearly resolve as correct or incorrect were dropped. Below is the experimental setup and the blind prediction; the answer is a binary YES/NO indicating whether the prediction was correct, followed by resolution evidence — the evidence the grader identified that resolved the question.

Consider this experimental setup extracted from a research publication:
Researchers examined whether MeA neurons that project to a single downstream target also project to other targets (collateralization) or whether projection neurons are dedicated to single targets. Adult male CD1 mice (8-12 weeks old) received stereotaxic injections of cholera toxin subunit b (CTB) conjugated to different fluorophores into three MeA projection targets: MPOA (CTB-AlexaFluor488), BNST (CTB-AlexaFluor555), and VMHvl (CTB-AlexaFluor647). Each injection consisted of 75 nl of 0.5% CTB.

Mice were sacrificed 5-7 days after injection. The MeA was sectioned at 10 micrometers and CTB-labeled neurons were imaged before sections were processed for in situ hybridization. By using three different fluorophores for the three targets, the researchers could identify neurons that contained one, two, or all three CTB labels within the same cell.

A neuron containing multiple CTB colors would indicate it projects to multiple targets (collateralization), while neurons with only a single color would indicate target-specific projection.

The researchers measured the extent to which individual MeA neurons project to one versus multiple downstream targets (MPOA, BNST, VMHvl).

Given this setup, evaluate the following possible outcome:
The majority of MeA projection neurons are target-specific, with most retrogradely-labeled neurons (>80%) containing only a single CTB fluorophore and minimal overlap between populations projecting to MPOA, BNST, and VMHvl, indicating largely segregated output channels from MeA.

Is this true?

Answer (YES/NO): NO